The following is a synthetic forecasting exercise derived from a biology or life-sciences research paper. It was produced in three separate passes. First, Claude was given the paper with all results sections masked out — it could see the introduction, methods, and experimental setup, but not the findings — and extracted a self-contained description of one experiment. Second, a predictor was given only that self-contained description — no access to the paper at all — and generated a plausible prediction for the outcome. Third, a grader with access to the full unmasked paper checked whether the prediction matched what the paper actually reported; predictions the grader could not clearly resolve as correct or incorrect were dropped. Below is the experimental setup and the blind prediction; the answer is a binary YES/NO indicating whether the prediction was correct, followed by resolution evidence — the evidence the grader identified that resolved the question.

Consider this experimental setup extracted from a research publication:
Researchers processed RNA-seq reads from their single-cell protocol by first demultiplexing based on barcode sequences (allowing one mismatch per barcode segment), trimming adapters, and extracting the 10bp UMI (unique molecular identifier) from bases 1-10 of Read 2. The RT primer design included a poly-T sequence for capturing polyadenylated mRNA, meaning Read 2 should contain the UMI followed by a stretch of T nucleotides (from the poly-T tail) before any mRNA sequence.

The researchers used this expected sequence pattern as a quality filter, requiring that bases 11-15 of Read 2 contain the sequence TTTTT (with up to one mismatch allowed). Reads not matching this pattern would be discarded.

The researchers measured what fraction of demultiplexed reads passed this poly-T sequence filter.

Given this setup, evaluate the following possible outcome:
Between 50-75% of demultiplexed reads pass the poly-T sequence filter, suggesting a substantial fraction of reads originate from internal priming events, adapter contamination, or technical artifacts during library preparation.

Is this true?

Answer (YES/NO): NO